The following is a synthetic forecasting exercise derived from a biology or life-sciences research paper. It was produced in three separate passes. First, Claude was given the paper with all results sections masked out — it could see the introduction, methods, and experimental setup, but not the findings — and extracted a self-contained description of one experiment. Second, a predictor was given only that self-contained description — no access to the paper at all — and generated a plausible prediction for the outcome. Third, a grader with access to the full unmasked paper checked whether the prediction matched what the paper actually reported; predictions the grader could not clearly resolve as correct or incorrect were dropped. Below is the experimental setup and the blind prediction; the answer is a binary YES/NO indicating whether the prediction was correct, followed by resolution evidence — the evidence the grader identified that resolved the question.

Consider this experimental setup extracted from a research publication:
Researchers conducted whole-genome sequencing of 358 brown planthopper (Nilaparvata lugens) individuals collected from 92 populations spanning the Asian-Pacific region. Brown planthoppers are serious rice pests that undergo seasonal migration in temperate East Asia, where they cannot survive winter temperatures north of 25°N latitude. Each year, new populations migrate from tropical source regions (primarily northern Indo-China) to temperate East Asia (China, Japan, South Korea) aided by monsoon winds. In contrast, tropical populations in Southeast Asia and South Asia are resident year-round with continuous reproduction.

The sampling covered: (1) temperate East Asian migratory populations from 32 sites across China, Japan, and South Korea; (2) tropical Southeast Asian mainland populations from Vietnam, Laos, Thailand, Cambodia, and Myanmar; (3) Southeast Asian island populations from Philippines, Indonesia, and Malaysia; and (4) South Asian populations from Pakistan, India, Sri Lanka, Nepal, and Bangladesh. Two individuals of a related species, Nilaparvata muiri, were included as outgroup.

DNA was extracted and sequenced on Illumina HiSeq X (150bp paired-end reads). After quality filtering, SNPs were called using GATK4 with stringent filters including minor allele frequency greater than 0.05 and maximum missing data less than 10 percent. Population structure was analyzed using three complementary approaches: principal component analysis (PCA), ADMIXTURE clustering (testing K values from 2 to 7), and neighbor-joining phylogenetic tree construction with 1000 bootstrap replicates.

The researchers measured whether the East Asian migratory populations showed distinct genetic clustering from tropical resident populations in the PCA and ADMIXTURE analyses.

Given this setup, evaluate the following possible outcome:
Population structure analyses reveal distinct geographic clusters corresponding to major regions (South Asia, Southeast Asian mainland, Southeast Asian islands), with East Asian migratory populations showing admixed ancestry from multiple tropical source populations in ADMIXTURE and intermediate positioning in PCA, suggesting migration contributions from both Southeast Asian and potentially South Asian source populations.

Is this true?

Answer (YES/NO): NO